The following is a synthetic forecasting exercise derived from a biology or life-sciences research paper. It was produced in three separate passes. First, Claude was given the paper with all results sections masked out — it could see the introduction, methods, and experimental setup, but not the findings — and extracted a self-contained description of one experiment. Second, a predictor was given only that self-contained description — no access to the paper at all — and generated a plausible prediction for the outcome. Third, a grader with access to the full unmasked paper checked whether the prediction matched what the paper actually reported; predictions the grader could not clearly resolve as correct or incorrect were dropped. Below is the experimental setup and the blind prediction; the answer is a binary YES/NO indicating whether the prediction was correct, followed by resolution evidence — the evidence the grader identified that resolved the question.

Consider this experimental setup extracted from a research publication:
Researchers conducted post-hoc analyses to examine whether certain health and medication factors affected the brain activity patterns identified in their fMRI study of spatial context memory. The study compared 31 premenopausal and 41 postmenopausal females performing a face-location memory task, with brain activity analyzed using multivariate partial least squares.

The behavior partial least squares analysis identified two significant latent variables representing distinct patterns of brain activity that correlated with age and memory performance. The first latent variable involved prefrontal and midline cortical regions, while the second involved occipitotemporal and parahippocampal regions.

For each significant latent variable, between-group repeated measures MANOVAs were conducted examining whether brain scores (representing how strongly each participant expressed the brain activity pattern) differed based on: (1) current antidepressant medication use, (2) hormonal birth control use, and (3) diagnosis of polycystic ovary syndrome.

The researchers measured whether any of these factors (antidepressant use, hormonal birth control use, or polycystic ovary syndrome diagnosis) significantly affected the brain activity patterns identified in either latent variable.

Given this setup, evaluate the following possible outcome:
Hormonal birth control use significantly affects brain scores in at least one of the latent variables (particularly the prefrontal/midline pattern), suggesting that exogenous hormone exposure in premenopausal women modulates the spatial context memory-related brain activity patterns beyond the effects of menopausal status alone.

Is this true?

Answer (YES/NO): NO